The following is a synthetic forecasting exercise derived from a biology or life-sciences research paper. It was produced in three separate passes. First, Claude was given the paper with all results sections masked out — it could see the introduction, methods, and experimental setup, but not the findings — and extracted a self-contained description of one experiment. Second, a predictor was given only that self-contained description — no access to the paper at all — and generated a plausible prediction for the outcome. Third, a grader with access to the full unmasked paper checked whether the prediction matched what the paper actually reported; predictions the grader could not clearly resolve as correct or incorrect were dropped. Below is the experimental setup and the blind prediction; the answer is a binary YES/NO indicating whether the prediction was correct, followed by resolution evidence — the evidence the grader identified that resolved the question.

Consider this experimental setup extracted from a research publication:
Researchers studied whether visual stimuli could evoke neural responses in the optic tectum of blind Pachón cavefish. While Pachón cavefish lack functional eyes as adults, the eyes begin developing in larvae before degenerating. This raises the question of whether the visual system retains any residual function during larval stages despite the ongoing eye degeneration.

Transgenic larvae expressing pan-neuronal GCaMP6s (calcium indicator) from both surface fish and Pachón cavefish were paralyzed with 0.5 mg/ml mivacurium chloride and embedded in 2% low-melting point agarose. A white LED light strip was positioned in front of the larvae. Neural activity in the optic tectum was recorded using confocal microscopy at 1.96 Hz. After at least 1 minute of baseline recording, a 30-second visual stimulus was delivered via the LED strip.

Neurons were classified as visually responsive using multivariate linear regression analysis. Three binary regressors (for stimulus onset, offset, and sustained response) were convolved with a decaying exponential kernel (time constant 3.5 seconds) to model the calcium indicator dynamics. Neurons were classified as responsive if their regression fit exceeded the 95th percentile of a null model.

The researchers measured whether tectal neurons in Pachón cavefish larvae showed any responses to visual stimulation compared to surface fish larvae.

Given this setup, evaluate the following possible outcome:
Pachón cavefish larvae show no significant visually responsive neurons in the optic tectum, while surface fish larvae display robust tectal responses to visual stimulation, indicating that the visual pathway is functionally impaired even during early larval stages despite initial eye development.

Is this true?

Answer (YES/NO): NO